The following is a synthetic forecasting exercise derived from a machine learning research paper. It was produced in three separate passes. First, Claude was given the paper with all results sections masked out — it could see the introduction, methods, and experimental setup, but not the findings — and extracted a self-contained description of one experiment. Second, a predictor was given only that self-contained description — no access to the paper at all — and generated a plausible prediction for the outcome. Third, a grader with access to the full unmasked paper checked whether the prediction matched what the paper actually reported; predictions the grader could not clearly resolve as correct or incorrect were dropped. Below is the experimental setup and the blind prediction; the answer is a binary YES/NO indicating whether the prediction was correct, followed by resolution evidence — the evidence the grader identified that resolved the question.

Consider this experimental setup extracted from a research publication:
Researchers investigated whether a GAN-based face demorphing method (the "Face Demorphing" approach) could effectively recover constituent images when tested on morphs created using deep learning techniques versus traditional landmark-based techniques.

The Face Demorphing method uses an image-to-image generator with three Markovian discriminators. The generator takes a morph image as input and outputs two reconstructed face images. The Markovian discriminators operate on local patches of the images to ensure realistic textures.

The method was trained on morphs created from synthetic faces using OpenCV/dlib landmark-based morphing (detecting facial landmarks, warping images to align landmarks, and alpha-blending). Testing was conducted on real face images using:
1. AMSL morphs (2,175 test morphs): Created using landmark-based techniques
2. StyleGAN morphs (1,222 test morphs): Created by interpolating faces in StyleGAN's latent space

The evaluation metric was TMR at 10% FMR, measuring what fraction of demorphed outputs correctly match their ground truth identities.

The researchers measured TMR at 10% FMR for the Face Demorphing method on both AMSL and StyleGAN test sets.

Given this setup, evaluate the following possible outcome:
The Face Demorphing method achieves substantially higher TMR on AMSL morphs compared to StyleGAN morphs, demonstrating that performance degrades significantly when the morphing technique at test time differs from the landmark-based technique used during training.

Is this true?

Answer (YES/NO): YES